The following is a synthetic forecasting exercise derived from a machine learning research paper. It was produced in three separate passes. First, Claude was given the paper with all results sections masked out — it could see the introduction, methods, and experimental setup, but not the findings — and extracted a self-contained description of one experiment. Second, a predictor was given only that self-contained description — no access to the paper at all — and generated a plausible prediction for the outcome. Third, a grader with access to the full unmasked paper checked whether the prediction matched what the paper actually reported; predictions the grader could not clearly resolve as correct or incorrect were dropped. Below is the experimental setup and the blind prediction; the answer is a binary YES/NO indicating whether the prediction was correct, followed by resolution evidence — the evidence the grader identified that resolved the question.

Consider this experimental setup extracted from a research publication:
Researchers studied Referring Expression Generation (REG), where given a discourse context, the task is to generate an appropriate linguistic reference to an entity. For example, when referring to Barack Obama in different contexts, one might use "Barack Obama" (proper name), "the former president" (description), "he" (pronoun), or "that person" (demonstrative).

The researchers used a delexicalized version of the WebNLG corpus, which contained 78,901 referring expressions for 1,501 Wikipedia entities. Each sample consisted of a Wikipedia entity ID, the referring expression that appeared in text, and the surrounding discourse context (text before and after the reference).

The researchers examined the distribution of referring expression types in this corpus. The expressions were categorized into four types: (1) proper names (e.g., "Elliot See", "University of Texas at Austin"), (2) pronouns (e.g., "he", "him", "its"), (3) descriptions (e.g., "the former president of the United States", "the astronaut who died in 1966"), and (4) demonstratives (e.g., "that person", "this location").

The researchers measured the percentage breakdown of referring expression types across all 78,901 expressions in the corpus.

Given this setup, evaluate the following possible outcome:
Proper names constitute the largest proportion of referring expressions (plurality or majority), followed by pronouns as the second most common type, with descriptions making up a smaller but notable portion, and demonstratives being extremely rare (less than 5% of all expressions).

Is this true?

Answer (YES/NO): NO